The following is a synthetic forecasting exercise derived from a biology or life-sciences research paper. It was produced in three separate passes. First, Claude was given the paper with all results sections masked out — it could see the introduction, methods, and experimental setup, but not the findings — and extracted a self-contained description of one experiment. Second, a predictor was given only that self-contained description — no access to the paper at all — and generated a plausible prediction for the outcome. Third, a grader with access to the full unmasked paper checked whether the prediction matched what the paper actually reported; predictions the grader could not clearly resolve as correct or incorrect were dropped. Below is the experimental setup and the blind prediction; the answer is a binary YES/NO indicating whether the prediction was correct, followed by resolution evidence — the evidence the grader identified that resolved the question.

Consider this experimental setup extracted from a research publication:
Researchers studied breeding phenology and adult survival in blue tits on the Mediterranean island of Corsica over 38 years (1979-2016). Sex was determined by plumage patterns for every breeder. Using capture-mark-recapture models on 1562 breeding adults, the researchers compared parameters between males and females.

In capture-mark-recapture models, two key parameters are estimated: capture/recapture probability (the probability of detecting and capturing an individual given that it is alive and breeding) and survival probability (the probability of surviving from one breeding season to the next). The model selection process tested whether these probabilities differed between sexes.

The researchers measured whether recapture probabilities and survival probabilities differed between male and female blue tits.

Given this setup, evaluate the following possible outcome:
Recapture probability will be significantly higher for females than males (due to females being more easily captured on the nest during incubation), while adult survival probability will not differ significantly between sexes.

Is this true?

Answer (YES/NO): YES